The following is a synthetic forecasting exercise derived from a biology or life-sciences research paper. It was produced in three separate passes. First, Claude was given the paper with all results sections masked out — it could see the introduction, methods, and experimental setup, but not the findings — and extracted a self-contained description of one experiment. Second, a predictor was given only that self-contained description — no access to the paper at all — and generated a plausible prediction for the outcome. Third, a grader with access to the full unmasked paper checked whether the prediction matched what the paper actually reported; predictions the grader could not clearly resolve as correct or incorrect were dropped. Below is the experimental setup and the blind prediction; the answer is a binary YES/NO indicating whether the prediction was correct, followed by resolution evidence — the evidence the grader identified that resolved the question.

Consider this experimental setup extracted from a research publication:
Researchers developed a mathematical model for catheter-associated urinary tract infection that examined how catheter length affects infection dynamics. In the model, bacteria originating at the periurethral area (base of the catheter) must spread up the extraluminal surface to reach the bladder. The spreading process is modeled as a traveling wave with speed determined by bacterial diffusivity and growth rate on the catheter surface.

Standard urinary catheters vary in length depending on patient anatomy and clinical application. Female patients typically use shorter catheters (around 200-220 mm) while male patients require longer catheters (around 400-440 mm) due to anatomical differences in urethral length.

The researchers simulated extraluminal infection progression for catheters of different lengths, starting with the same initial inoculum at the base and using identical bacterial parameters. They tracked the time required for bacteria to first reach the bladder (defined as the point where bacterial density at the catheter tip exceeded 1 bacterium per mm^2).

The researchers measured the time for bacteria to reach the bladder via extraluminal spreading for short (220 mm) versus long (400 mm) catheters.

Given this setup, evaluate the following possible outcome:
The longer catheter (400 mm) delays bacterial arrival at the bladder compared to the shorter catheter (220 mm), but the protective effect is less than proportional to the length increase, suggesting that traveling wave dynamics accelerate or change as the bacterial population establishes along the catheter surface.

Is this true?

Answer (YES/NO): NO